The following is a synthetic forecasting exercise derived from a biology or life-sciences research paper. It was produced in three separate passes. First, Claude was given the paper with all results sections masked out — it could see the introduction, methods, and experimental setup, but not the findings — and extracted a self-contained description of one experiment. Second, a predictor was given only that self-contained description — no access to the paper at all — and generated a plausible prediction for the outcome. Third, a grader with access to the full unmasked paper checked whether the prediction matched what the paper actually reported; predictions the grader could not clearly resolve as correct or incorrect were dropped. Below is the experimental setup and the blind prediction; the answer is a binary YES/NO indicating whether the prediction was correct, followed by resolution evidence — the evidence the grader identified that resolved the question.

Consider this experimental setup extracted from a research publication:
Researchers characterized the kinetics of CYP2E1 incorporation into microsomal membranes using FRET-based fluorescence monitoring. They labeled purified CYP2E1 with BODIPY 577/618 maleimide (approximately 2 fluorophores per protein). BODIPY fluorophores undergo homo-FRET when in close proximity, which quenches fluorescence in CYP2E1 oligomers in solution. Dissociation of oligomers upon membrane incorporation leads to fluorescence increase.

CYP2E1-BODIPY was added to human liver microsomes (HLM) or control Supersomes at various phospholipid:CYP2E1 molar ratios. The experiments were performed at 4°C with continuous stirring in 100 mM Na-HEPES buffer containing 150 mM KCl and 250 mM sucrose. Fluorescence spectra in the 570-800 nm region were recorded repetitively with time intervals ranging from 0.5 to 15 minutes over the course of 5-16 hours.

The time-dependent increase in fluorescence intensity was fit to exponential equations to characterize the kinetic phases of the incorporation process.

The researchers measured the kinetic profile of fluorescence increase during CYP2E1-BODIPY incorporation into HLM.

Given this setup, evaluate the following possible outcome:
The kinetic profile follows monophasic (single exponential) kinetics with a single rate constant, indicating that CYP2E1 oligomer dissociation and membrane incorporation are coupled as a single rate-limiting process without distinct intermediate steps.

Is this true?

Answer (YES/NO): NO